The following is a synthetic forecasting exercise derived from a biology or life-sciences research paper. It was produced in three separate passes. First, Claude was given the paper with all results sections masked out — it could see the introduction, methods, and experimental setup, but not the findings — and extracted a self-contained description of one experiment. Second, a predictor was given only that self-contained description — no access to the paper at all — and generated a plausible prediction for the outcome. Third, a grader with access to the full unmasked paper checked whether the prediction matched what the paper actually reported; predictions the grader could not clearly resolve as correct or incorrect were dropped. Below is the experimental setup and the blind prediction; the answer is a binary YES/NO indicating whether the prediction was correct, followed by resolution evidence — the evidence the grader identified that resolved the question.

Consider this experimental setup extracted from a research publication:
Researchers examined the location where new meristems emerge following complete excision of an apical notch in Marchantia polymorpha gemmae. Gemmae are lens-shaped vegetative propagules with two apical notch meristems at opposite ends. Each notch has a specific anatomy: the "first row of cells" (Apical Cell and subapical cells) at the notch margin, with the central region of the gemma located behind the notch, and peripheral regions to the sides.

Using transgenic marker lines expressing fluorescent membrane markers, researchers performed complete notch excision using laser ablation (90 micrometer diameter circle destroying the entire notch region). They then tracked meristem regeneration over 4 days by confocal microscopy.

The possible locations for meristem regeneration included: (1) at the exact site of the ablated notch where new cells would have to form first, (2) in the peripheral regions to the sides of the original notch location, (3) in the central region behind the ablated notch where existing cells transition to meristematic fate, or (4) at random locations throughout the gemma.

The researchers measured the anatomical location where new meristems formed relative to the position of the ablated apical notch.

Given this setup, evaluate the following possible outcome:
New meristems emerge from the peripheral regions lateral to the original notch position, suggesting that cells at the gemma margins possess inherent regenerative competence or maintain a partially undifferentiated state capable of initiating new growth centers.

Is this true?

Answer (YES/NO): NO